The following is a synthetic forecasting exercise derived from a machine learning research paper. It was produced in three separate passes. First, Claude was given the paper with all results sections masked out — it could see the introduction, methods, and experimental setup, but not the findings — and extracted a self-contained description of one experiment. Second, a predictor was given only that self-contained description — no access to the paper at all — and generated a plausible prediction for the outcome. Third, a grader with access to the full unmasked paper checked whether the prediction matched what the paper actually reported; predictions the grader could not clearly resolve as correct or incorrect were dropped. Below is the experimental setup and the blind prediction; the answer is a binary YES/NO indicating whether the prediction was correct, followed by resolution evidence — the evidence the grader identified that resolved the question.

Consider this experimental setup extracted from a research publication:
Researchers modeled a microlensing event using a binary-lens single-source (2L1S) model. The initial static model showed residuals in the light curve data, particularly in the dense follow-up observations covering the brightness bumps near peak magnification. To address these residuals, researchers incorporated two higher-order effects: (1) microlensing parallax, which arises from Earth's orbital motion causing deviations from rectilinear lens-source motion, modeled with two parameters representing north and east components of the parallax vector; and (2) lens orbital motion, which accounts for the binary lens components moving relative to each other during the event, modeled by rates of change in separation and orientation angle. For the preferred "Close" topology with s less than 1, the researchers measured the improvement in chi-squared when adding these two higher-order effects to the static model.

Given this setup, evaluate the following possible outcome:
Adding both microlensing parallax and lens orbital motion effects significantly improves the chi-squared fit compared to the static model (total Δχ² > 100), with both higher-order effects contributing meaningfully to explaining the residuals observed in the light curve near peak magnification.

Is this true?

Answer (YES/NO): YES